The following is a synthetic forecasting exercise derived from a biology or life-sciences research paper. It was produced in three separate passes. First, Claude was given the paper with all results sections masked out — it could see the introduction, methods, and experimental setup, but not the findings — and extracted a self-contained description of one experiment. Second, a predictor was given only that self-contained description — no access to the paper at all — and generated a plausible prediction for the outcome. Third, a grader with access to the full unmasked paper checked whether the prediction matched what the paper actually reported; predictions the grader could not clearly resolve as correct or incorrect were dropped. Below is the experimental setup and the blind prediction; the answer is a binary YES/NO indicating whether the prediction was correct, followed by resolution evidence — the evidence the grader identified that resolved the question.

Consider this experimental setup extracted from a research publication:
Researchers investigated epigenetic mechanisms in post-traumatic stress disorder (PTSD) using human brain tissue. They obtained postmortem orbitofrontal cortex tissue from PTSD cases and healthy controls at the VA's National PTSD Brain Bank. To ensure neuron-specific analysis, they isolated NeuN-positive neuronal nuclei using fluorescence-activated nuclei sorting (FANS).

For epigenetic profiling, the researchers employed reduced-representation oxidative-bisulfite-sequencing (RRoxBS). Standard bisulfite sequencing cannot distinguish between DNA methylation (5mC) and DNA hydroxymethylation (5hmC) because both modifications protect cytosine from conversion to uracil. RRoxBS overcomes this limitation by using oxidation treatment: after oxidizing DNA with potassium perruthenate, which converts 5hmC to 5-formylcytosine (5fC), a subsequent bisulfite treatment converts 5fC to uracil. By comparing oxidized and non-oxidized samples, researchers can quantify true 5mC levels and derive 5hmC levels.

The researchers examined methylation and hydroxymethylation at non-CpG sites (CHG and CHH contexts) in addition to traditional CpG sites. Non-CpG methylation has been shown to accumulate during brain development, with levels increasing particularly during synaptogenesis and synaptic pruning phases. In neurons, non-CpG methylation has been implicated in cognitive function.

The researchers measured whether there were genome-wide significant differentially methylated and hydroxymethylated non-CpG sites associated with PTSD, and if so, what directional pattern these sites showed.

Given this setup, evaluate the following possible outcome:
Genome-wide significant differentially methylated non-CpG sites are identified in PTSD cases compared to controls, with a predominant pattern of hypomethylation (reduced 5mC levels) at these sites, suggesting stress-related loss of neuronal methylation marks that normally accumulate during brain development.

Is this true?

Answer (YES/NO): YES